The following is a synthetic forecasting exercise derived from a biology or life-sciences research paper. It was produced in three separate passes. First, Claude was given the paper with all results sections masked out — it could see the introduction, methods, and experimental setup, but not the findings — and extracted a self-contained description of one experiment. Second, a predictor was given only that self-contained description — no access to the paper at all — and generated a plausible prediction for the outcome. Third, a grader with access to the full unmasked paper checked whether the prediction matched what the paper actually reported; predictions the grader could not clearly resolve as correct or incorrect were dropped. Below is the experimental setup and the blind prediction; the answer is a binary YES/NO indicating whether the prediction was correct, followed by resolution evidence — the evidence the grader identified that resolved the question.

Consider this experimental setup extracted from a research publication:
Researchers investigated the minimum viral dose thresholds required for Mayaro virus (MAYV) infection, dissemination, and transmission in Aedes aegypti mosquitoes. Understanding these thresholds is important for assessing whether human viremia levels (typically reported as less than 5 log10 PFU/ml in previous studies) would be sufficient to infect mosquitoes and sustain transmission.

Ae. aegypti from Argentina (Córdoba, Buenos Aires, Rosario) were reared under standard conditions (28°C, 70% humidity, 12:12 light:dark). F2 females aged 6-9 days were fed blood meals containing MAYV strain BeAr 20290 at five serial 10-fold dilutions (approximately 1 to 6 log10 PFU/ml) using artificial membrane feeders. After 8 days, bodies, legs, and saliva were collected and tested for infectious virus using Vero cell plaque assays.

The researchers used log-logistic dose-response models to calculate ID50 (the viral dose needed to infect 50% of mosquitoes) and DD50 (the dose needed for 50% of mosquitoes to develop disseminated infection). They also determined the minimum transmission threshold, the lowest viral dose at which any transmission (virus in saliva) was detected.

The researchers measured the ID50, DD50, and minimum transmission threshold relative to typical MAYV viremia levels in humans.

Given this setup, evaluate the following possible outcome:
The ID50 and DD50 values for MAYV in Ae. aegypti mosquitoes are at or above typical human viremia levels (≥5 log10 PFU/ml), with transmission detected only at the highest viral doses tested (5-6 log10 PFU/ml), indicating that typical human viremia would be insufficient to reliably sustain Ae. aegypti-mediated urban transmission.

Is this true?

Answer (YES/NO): YES